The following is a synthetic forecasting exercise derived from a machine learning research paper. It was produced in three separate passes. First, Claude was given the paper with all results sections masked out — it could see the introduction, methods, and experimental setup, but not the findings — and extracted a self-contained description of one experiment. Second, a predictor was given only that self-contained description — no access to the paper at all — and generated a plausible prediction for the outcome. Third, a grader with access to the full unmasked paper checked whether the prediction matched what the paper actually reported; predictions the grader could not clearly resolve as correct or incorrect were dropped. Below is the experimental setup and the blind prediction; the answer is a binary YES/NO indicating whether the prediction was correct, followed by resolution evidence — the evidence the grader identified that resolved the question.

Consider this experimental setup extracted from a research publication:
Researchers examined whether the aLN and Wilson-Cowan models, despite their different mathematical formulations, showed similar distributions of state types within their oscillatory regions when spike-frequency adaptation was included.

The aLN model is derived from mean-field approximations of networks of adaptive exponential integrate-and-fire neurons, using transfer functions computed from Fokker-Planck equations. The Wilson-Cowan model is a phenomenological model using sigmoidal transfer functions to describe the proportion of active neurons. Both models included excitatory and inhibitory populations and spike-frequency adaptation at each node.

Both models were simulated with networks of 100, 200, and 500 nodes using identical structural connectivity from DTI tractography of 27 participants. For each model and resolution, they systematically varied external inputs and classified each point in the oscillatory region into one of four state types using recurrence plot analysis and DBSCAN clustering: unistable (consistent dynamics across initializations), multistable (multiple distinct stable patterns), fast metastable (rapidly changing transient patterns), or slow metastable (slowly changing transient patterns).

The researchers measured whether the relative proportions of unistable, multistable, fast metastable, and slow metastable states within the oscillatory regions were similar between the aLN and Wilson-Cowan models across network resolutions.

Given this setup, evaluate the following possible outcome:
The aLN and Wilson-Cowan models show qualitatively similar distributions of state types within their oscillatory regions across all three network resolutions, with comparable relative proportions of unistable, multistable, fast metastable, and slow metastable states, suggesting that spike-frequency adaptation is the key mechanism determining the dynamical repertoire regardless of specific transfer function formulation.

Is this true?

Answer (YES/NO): NO